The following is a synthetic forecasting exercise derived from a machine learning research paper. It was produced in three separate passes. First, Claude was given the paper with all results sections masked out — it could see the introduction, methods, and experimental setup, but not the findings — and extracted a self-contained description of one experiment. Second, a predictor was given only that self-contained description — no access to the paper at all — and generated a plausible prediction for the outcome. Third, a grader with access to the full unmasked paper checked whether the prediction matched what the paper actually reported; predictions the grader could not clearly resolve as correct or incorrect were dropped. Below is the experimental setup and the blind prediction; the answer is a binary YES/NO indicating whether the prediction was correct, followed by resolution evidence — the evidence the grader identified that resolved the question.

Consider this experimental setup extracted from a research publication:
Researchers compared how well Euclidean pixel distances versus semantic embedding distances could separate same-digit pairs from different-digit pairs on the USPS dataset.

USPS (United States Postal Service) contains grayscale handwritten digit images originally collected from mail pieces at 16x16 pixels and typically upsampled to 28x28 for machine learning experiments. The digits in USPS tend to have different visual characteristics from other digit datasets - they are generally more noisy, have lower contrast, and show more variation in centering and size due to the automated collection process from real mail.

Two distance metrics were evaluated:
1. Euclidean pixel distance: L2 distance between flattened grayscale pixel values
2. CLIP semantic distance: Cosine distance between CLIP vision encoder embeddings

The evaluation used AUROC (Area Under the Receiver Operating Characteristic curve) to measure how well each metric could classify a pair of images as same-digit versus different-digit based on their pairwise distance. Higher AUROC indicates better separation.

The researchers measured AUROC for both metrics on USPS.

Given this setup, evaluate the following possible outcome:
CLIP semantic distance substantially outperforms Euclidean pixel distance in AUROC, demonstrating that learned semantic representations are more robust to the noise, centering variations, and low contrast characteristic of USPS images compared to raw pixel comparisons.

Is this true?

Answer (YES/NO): NO